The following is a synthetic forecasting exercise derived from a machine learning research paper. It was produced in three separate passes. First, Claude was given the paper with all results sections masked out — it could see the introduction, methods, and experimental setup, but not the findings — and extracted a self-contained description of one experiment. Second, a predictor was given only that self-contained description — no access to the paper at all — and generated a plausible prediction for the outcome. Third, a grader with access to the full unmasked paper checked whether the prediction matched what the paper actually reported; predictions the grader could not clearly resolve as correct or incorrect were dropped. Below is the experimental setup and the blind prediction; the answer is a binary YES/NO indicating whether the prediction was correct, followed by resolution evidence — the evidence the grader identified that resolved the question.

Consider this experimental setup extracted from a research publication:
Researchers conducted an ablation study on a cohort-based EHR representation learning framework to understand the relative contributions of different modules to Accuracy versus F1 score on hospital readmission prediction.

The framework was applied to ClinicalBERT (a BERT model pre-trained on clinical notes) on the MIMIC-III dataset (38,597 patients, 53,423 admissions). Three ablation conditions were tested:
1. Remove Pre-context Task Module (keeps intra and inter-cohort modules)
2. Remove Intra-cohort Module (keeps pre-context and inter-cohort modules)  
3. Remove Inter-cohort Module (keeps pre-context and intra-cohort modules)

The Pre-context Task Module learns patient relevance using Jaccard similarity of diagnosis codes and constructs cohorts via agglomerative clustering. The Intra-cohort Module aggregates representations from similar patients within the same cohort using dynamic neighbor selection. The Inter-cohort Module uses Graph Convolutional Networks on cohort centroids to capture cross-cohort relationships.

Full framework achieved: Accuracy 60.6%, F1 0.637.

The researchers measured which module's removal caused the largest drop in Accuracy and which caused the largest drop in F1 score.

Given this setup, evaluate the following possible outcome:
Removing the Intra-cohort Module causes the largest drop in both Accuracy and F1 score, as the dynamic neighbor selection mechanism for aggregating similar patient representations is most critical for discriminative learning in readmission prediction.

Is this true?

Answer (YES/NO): NO